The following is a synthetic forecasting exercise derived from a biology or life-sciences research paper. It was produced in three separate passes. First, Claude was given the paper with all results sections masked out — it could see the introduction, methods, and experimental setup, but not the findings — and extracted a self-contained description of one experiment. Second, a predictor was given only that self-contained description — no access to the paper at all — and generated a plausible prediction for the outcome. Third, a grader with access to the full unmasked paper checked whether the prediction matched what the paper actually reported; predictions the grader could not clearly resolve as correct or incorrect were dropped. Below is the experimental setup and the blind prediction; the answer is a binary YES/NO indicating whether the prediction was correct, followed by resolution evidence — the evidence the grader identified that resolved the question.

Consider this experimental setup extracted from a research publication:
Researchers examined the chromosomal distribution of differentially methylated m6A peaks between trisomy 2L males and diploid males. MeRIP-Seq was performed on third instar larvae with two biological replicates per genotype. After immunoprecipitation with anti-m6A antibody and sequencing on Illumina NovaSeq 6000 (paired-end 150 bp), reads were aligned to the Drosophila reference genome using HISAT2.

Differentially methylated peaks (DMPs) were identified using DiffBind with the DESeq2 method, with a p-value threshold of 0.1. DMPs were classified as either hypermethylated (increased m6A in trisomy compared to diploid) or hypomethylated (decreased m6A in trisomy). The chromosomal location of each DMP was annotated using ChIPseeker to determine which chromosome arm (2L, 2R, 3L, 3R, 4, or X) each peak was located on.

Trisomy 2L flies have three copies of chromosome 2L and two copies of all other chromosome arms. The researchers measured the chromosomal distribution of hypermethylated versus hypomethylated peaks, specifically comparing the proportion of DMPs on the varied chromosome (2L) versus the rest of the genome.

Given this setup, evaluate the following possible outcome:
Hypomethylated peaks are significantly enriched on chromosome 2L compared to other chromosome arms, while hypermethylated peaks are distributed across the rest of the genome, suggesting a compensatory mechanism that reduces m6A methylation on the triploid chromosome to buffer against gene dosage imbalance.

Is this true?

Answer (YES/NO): NO